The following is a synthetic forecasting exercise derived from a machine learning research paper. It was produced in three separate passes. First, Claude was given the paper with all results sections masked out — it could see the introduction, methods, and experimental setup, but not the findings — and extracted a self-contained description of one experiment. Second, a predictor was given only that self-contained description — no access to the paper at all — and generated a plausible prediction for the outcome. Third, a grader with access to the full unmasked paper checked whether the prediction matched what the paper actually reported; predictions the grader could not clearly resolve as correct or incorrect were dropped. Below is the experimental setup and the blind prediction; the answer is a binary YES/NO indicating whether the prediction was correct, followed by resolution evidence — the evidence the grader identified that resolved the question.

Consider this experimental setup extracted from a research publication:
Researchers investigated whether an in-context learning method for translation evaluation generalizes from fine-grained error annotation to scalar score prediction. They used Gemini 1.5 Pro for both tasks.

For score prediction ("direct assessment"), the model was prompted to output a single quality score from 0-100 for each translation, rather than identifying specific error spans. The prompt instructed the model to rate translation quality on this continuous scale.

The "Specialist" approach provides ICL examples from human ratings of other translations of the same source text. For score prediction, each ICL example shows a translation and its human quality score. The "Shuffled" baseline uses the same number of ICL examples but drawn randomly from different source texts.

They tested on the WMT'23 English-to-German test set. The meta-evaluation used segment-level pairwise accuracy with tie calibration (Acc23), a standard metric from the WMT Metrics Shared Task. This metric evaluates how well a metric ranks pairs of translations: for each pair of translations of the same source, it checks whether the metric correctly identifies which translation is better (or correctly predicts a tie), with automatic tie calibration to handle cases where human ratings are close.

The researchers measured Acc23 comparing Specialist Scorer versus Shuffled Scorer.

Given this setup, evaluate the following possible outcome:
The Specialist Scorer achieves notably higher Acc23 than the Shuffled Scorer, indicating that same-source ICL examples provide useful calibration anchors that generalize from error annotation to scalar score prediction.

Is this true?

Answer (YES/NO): YES